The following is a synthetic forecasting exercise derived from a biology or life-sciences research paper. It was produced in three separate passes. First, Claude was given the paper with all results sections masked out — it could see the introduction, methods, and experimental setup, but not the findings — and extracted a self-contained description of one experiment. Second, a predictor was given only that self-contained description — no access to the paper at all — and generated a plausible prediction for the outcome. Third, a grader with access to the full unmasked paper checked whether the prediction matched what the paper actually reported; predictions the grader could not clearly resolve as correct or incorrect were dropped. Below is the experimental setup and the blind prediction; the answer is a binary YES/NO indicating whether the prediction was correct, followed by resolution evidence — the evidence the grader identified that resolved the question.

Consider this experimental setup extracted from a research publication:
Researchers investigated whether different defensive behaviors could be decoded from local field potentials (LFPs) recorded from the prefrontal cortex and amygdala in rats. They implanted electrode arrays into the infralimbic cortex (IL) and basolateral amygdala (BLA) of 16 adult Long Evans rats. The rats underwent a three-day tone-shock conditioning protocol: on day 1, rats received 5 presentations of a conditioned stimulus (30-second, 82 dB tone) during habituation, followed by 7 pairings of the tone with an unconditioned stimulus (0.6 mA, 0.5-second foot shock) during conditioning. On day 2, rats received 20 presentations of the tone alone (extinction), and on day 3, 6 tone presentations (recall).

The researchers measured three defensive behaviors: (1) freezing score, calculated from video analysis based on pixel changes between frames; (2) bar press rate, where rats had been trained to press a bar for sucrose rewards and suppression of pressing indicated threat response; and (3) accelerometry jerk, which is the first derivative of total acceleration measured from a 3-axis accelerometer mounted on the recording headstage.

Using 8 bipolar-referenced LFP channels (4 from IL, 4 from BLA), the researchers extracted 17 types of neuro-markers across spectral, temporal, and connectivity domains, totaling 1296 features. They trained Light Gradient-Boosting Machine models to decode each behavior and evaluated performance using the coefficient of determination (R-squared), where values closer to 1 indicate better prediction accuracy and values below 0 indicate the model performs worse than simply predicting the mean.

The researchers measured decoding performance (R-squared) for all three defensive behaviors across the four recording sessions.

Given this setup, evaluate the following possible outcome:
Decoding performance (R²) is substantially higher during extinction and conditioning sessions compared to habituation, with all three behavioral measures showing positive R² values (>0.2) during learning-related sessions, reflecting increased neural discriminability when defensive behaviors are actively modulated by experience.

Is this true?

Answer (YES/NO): NO